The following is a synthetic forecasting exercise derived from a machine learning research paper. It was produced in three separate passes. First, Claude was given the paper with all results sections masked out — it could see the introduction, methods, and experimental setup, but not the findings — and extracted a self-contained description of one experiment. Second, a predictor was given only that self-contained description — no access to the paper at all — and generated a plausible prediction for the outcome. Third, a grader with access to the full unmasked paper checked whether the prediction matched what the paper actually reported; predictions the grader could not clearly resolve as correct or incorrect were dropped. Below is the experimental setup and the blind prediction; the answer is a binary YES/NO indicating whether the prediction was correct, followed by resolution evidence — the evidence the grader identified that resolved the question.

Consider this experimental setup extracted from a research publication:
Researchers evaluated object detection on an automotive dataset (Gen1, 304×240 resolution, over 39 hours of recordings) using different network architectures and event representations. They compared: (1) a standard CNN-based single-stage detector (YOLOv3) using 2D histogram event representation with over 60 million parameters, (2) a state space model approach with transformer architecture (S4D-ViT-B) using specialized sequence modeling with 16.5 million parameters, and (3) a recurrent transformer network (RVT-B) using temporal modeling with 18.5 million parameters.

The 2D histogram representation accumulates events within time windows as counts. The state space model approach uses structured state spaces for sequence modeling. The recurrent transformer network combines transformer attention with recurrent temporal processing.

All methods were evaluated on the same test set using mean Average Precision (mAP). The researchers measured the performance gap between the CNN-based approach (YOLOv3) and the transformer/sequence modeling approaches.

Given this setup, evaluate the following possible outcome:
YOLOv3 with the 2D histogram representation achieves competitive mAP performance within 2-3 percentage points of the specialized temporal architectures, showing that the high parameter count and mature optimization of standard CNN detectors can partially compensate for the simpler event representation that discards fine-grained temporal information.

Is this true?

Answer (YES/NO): NO